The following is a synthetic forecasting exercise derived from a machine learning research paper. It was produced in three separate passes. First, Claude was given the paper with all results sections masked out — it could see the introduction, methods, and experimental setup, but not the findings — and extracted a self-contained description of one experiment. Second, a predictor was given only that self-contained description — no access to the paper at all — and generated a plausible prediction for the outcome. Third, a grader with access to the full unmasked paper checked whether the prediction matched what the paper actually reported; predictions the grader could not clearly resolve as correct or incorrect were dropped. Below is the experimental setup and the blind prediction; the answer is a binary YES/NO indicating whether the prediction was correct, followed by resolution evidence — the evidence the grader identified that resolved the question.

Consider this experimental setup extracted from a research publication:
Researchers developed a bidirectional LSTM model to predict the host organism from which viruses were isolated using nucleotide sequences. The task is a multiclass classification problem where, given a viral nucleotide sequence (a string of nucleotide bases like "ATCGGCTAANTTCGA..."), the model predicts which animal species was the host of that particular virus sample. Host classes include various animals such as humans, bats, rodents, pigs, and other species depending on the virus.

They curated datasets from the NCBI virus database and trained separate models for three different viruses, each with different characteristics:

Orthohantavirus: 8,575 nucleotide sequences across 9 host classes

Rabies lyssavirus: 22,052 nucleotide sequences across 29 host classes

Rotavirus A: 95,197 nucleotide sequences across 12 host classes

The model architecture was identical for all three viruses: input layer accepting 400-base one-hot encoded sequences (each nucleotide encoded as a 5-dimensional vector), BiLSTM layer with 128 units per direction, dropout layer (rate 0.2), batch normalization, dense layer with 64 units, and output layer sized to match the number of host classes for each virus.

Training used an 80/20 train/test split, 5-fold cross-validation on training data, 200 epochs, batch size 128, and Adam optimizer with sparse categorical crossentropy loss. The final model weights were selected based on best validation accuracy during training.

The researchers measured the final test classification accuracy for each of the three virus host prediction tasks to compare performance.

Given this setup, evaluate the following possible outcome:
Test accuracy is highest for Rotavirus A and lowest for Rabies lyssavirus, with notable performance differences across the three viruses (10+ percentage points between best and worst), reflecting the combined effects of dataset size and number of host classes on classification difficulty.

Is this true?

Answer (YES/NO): YES